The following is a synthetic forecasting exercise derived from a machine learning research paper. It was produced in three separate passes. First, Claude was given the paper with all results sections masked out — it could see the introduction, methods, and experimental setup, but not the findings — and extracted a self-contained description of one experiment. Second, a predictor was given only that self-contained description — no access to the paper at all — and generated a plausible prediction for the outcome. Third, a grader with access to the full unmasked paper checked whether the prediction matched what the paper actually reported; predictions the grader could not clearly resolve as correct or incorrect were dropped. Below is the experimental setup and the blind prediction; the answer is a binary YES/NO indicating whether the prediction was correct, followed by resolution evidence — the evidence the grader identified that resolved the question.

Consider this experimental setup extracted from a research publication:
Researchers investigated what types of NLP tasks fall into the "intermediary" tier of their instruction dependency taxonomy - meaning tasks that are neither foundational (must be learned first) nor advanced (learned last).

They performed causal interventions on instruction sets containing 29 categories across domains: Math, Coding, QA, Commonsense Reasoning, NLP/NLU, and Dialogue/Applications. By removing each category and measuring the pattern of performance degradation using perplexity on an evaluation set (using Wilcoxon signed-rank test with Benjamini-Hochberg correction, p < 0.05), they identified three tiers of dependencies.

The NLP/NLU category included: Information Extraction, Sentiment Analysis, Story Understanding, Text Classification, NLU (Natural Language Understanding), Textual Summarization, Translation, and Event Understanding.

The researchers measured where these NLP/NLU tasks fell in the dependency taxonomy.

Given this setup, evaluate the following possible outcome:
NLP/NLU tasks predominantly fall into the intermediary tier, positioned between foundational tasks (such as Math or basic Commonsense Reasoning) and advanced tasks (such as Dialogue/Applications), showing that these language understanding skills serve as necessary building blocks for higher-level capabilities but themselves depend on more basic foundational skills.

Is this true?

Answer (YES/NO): NO